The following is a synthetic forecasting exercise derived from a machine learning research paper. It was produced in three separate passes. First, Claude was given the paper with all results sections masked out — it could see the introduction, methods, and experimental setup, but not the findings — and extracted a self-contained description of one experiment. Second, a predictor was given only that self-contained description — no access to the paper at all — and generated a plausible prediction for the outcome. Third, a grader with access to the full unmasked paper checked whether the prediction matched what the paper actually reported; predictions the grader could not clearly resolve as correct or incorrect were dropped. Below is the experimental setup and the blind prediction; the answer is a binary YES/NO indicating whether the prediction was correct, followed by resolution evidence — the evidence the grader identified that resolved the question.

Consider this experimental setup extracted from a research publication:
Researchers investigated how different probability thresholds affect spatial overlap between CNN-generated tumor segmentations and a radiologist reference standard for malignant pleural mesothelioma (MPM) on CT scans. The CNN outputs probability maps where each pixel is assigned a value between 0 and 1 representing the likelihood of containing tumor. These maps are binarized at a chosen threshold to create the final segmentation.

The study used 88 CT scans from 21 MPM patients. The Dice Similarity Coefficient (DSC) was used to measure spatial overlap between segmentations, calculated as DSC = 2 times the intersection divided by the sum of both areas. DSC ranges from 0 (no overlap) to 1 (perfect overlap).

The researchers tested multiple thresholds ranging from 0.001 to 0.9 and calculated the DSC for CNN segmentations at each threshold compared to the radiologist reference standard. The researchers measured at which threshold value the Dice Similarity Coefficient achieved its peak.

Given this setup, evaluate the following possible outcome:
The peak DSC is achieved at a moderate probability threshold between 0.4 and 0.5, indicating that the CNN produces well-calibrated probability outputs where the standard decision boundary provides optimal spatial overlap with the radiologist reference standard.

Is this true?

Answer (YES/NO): YES